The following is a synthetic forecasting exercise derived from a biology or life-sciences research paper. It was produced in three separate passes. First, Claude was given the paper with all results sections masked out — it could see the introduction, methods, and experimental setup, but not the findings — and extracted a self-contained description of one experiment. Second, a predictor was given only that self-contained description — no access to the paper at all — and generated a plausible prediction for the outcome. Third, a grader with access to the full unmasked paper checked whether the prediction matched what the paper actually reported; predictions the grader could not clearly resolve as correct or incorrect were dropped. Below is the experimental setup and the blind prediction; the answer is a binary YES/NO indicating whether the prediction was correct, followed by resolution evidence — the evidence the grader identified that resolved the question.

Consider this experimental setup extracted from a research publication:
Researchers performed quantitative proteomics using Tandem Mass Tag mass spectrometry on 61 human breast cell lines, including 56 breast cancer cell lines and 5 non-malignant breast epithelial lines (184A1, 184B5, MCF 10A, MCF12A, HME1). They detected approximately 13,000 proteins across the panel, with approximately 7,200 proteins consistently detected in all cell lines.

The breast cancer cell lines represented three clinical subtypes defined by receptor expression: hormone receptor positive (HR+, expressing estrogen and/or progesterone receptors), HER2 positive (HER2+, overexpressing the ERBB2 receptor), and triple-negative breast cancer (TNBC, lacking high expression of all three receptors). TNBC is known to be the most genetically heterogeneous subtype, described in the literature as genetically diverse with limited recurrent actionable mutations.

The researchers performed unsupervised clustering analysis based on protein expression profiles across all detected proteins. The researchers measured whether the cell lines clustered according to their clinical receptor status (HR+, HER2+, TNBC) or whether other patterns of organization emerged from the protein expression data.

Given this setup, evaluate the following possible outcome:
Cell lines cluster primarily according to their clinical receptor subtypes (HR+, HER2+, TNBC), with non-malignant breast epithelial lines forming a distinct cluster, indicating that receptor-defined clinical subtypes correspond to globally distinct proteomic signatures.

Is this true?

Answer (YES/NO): NO